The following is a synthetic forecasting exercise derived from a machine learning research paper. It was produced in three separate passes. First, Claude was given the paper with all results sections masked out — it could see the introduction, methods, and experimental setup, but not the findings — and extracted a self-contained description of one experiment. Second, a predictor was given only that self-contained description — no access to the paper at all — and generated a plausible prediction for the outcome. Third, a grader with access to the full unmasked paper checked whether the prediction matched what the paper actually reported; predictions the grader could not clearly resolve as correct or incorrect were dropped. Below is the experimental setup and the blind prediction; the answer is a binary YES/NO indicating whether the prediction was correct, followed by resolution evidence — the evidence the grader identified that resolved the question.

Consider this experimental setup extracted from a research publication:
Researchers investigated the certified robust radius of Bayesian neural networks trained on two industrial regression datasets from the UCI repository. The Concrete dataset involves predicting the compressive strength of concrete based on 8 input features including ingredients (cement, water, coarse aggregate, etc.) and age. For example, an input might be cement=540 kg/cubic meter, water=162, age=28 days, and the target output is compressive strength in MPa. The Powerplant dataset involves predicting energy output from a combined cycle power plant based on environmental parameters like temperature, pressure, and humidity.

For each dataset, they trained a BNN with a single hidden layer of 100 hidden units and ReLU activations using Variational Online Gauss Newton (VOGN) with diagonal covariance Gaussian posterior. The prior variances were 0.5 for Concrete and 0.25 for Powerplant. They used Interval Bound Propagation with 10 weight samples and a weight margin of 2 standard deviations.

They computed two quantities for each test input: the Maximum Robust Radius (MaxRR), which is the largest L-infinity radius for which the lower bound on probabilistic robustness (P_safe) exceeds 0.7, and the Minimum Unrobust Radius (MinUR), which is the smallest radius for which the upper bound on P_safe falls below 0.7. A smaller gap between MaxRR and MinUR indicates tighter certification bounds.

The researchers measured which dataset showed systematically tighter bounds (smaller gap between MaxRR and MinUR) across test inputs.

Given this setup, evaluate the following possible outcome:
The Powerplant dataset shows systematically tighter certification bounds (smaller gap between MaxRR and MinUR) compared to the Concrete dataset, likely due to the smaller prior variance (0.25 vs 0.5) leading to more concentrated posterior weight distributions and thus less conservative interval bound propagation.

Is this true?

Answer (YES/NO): NO